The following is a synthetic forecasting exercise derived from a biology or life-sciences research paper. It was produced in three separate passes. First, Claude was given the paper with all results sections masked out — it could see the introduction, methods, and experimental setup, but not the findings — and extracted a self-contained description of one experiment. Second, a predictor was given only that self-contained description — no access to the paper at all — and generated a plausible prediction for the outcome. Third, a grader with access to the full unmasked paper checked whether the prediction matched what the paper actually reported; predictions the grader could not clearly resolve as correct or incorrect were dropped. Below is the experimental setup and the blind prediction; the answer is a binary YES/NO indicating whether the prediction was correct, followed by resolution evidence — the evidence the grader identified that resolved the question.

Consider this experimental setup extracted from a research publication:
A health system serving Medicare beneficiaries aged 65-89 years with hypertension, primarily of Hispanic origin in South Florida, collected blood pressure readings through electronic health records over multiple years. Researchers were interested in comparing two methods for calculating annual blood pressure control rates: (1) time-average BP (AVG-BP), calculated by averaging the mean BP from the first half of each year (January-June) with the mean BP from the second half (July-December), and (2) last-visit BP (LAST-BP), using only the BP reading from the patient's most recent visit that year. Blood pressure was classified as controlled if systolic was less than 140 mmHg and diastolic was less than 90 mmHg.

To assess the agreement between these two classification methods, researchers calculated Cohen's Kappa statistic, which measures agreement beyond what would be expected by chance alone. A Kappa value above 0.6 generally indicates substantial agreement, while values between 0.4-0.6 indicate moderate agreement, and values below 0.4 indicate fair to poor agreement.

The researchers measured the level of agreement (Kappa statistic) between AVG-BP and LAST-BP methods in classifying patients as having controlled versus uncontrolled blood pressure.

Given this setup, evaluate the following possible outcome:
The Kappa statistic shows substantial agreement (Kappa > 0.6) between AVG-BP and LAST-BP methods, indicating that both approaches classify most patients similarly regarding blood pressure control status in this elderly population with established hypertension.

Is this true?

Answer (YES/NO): NO